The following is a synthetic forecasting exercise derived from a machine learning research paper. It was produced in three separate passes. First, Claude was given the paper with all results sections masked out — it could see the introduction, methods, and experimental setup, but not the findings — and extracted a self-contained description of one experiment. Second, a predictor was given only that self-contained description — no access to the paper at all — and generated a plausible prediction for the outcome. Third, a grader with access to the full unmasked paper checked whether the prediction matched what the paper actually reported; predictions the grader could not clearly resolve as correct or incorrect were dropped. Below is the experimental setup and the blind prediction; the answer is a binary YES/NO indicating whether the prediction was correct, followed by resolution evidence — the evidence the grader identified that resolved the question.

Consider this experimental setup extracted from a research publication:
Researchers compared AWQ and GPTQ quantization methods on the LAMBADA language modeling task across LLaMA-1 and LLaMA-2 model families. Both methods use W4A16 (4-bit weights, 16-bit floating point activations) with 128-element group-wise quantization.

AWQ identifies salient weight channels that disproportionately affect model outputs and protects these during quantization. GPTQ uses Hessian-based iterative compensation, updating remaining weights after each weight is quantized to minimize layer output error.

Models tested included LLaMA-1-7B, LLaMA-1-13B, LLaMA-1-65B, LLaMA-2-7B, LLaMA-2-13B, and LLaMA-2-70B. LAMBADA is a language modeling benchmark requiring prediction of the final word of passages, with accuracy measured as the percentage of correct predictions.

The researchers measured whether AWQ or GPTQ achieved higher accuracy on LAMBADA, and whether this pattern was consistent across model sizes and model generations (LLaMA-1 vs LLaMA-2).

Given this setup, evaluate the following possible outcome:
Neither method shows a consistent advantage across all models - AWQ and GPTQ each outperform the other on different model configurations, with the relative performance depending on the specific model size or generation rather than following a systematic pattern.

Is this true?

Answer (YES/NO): NO